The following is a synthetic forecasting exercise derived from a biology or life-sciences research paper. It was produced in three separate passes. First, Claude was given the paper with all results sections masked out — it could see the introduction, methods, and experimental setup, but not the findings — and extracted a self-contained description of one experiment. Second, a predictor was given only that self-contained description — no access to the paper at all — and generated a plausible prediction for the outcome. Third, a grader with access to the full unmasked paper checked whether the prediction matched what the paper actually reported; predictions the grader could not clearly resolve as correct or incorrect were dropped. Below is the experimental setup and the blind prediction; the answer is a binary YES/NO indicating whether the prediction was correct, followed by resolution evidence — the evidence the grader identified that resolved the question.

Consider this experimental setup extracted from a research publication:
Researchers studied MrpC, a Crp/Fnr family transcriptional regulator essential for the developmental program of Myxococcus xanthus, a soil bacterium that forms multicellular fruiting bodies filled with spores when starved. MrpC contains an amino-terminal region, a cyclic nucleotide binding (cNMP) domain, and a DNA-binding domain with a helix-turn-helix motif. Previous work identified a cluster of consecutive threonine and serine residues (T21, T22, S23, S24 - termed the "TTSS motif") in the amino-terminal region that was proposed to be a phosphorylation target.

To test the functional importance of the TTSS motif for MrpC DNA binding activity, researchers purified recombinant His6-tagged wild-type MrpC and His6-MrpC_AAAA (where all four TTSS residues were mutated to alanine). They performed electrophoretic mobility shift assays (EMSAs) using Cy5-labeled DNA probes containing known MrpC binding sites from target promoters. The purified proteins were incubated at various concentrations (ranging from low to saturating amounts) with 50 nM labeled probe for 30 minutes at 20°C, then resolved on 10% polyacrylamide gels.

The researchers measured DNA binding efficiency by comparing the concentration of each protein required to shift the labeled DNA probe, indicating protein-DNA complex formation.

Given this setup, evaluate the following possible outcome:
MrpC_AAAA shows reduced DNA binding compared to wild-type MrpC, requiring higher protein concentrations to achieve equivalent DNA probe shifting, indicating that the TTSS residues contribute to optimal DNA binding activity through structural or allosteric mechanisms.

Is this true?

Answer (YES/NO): YES